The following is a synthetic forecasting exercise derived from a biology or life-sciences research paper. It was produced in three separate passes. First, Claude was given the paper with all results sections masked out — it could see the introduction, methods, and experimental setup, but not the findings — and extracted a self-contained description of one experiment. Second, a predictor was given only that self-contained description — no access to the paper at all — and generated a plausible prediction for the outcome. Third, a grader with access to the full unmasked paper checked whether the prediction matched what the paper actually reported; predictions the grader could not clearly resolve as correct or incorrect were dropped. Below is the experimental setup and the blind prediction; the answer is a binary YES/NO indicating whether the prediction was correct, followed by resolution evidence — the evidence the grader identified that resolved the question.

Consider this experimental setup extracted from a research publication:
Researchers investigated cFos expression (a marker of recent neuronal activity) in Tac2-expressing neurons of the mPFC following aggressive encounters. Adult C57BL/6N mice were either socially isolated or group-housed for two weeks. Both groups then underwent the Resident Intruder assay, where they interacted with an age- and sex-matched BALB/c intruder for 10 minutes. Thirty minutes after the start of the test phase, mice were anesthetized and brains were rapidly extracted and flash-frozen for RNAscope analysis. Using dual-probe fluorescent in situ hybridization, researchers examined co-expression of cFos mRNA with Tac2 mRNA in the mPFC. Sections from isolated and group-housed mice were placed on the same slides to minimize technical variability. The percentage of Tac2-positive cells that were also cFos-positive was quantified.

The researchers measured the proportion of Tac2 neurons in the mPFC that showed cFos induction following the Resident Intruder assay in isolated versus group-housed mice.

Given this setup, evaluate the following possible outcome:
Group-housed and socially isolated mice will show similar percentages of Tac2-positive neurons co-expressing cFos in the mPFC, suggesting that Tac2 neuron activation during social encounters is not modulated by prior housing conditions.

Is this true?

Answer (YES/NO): NO